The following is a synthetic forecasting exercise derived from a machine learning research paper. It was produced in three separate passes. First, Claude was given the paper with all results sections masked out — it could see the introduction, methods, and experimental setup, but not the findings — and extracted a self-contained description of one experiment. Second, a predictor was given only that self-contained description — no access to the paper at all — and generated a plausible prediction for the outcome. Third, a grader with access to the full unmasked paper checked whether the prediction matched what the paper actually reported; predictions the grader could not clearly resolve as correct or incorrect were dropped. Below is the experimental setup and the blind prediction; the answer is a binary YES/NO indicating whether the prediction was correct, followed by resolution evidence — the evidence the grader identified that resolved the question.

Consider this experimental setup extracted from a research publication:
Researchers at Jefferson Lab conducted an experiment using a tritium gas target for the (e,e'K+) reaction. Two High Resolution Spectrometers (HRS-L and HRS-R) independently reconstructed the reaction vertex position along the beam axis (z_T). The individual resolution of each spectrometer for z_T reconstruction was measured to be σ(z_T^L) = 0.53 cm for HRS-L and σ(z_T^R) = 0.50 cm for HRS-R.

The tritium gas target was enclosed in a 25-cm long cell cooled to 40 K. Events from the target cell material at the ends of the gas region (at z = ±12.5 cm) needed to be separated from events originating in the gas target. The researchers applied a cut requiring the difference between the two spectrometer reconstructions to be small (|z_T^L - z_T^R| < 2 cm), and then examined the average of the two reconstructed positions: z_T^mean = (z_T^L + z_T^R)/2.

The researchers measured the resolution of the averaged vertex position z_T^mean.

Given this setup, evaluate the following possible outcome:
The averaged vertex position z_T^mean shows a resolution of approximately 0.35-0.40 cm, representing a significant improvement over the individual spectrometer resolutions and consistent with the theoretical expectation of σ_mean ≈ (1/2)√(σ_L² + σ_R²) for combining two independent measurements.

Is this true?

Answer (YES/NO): YES